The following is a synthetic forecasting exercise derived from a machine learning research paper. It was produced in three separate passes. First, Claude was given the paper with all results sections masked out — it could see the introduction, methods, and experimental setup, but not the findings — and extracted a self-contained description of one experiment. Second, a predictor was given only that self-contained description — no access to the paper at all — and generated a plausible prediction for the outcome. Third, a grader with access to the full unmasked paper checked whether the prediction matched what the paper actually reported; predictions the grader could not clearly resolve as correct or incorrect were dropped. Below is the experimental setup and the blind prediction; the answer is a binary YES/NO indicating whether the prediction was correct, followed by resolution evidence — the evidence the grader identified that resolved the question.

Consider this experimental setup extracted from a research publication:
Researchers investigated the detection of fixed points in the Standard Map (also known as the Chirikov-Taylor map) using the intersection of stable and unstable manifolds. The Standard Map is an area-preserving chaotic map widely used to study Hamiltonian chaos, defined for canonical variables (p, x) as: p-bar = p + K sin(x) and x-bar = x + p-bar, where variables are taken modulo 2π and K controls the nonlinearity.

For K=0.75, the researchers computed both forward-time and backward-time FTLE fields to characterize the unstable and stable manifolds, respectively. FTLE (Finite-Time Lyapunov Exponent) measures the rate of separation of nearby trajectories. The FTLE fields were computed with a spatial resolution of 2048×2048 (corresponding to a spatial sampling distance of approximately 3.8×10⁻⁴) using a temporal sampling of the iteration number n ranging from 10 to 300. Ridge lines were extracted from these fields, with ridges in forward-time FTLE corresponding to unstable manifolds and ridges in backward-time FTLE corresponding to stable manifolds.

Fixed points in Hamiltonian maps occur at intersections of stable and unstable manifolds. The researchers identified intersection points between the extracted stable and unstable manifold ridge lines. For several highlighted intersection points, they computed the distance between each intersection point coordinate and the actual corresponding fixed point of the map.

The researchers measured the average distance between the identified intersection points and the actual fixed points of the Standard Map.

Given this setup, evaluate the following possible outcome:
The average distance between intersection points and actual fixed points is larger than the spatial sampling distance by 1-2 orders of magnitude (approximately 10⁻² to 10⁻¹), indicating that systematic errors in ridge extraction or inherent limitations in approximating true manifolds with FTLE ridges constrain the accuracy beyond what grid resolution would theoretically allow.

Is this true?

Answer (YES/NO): NO